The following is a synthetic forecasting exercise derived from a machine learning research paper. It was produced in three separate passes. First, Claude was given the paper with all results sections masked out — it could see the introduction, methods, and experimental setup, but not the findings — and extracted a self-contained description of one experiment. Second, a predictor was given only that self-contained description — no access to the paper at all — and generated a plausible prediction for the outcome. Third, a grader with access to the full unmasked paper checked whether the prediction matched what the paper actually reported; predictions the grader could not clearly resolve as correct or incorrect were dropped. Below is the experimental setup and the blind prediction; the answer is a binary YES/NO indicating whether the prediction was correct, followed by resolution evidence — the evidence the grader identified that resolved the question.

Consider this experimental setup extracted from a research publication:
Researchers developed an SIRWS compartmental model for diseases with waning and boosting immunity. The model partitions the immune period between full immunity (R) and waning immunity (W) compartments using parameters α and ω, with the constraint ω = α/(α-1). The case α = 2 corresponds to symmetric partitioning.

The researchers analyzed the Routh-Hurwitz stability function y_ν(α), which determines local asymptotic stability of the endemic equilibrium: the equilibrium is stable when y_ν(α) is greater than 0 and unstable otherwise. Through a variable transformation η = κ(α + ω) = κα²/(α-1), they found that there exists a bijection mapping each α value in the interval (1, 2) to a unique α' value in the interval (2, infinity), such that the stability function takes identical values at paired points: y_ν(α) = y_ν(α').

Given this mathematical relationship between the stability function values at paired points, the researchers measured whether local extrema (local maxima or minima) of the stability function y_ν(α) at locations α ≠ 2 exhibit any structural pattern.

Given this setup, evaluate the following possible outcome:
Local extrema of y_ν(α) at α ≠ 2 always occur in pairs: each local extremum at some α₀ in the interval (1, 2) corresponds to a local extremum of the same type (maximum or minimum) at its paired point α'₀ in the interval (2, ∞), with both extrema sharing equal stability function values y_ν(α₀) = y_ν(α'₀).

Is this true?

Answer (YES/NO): YES